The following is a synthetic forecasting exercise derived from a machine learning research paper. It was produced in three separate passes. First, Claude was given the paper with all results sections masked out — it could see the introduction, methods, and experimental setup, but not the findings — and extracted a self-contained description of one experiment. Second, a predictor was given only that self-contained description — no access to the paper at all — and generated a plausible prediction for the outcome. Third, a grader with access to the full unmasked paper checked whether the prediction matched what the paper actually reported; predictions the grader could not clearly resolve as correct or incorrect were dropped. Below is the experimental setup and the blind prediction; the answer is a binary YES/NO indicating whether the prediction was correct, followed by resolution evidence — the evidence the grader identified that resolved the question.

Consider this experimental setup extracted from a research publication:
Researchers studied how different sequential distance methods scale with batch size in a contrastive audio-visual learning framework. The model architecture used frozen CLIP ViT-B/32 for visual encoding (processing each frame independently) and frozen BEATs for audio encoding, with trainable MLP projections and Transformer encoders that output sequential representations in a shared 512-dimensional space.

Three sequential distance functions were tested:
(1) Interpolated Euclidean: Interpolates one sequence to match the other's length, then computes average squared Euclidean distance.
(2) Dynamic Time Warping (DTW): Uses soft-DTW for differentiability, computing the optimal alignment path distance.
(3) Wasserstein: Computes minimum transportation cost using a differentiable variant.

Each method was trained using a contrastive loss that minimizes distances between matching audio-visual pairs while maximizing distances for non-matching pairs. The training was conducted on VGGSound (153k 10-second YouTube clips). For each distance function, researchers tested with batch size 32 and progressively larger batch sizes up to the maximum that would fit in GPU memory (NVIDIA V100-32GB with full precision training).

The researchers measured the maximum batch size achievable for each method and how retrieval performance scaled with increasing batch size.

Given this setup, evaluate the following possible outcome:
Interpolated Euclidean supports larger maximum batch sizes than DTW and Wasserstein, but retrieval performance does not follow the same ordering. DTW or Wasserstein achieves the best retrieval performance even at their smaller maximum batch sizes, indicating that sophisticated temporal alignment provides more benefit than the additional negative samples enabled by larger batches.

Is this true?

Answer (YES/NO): NO